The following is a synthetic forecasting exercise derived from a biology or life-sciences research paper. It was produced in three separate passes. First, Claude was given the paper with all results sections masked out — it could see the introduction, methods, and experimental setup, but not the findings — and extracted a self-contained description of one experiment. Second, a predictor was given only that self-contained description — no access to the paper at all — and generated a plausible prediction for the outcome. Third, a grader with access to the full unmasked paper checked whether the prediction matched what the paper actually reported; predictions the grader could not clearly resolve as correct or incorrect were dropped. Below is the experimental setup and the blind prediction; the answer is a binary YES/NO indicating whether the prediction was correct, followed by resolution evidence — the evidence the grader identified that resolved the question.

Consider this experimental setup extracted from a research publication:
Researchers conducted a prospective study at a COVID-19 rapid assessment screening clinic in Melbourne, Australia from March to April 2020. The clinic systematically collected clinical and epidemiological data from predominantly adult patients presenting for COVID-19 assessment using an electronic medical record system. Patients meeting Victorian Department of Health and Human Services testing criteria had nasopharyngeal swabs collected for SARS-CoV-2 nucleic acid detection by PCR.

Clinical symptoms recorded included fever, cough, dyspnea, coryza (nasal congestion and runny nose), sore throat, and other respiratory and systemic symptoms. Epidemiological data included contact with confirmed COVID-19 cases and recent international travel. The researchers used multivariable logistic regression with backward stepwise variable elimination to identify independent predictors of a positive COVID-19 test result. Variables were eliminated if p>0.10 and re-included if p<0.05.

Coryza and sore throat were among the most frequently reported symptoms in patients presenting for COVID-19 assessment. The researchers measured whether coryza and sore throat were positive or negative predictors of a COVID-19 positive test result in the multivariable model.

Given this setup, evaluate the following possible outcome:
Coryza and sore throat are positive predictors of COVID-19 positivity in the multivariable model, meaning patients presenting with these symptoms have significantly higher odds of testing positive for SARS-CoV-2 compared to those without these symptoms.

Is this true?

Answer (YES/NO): NO